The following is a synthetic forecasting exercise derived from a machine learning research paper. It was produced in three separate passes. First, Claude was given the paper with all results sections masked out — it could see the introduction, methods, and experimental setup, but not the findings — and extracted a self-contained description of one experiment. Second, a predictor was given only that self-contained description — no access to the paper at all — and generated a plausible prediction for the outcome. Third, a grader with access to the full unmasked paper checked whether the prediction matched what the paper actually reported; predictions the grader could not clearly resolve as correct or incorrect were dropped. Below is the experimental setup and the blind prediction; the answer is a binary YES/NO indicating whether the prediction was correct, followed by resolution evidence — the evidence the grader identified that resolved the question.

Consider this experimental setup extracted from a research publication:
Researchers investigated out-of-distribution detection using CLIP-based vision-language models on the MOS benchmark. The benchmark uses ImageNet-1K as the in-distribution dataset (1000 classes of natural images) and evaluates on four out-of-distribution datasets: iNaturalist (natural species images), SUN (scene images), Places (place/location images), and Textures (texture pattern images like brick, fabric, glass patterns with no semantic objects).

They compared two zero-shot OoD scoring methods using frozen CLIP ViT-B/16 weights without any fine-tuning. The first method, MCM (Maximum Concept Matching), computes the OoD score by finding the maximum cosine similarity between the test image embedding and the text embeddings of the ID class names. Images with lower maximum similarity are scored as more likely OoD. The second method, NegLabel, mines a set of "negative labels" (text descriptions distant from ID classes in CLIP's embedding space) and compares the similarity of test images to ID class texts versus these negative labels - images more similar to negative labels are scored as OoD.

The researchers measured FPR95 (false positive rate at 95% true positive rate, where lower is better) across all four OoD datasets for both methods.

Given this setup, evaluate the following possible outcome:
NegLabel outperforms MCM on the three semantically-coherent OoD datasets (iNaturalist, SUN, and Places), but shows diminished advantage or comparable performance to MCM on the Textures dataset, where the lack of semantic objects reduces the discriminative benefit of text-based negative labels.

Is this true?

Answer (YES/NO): NO